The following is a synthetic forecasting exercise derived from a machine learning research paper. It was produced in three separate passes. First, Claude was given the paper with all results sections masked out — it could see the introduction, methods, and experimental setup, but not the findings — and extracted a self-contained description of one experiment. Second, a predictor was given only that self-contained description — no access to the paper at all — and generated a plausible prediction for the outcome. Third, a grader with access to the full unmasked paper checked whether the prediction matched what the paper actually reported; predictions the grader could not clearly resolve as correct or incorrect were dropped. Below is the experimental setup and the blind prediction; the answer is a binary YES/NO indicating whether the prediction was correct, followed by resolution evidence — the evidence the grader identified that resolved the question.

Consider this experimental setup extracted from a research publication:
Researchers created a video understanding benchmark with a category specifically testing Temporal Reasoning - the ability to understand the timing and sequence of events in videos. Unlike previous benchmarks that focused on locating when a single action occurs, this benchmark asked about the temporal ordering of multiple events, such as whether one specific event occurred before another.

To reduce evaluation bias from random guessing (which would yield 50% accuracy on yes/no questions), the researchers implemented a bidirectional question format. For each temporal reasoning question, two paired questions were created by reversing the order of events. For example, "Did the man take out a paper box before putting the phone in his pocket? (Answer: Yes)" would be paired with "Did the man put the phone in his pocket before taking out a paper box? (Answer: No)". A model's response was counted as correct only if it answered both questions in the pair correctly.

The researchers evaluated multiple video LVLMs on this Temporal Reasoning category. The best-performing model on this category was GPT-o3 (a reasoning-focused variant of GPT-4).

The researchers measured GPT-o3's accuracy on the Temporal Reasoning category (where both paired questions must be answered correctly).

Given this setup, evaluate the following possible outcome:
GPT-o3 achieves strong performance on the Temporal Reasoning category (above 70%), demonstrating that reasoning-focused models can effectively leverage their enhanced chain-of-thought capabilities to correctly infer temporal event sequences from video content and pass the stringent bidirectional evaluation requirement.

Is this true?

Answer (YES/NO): NO